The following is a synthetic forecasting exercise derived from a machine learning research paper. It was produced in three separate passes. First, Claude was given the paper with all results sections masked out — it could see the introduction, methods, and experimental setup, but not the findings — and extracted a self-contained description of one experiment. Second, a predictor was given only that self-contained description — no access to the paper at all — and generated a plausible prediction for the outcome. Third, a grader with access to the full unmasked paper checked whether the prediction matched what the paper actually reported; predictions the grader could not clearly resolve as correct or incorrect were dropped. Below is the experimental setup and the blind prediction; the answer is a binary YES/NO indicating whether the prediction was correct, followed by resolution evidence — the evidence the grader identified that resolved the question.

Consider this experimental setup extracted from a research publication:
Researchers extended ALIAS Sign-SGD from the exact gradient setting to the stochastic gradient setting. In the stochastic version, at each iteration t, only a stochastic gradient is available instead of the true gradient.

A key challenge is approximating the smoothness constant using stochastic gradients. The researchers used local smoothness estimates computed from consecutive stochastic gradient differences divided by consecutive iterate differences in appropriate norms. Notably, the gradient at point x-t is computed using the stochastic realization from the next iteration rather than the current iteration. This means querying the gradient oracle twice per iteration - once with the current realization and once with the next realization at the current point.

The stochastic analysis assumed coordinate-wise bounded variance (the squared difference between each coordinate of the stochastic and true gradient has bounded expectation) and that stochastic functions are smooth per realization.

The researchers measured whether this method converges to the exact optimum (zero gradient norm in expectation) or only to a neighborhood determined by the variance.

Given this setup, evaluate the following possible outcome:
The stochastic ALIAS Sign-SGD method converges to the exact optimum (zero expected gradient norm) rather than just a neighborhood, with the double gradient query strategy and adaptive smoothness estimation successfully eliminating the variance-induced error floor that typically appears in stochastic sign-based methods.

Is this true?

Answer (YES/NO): NO